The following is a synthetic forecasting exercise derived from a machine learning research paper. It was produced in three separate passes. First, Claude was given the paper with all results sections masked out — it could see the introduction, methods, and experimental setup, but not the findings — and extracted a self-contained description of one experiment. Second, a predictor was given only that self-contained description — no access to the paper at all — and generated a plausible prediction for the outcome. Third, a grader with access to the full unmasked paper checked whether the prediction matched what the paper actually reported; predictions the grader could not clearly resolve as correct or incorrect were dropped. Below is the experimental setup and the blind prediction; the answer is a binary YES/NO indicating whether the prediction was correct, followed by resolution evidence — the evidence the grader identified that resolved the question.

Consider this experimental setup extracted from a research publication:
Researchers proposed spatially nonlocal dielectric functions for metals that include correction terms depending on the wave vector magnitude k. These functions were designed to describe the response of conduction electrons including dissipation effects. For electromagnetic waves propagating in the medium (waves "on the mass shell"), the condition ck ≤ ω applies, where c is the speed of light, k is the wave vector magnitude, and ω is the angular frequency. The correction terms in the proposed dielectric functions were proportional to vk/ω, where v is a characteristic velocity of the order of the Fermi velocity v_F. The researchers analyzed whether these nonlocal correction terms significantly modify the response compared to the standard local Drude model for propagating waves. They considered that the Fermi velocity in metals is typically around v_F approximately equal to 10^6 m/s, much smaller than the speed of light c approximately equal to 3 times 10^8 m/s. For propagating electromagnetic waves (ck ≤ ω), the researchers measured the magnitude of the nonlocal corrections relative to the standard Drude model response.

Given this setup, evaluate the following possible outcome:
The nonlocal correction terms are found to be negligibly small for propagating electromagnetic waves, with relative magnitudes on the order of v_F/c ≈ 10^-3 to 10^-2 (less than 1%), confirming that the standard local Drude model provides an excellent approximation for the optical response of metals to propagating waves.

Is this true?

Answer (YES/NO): YES